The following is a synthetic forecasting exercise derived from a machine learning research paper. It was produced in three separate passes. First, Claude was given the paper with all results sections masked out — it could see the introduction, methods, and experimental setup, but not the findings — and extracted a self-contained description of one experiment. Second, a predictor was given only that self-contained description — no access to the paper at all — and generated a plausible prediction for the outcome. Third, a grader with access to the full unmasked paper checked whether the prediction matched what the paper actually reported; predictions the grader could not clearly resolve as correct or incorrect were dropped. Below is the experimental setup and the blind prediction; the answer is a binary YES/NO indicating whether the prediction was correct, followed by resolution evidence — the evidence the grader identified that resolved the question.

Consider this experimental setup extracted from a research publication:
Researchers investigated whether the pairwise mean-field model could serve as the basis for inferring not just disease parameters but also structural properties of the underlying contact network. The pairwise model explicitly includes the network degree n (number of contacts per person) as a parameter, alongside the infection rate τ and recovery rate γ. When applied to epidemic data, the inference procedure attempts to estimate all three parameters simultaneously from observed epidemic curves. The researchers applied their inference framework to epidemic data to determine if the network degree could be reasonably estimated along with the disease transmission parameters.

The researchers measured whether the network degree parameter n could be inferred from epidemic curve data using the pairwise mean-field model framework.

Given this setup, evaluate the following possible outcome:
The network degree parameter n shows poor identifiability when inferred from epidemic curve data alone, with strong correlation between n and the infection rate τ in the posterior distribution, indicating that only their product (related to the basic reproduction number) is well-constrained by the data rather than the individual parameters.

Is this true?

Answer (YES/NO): YES